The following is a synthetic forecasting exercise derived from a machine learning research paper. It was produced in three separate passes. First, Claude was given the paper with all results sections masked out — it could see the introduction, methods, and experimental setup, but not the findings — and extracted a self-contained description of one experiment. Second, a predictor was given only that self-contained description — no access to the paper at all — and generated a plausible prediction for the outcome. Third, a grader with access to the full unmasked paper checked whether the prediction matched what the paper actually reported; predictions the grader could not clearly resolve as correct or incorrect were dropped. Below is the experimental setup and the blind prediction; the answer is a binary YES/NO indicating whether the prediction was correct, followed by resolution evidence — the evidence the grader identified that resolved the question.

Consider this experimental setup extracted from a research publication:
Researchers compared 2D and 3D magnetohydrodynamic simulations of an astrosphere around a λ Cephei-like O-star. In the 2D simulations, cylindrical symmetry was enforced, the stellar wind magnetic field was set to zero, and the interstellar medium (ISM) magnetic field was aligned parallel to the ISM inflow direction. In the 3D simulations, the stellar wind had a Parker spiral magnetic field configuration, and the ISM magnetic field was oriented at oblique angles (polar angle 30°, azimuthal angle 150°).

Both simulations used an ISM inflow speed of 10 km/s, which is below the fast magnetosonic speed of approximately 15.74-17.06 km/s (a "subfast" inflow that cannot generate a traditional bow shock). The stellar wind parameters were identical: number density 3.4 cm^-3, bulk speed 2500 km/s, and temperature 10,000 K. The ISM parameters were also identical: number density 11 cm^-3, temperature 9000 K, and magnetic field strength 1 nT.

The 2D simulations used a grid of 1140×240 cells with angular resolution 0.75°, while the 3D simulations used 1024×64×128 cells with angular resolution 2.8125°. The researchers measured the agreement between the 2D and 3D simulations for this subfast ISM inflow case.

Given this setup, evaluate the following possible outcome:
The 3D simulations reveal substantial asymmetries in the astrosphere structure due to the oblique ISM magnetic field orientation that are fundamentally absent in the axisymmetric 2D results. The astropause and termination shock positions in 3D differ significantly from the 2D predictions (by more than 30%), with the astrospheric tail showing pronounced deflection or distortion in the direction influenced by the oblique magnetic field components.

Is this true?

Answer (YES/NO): NO